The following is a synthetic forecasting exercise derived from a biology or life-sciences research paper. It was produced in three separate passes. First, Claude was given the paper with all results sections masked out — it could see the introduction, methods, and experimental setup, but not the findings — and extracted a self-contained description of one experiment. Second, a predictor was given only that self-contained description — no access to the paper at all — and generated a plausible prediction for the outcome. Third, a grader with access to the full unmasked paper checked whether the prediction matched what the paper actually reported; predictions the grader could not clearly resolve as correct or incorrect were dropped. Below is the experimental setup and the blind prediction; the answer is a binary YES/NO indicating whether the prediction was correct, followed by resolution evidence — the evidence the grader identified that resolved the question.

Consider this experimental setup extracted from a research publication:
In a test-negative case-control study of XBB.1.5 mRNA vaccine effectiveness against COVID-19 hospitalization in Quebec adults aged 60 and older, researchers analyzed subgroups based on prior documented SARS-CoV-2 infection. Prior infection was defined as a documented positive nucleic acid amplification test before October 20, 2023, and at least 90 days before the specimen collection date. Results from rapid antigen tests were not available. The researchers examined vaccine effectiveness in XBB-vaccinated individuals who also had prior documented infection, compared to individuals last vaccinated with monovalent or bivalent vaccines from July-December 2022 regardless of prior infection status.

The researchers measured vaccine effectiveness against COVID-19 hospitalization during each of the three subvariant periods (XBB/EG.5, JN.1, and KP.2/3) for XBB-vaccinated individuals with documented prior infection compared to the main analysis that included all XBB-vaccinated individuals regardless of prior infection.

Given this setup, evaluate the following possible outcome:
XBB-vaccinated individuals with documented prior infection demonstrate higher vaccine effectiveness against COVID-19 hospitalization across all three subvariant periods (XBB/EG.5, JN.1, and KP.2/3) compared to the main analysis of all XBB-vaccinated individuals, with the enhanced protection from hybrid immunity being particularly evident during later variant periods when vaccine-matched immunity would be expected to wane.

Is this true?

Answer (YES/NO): NO